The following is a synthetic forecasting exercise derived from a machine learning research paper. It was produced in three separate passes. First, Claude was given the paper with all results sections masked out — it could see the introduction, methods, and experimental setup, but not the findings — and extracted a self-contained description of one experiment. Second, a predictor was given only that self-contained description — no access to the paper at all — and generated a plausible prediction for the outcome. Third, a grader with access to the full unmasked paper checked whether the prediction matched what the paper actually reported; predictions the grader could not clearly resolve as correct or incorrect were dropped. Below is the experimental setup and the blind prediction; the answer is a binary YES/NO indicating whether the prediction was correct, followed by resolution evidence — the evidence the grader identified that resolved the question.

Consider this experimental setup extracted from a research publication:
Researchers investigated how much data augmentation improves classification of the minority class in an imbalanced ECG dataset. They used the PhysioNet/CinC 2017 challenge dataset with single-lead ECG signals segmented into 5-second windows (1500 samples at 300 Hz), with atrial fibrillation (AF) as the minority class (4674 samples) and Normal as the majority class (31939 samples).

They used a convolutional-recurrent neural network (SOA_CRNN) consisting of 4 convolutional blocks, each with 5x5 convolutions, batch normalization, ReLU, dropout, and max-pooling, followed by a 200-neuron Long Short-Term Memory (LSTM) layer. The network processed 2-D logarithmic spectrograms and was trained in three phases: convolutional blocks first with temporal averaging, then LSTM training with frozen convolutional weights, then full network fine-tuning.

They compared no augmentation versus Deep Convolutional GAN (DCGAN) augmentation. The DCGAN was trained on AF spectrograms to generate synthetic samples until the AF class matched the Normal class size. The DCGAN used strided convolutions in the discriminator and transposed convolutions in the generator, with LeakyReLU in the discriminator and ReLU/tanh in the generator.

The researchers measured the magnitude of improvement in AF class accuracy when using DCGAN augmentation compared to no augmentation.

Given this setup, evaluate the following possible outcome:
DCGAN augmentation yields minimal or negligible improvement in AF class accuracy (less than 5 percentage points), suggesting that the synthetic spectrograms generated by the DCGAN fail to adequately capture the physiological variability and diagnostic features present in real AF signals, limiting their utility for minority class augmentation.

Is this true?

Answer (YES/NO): NO